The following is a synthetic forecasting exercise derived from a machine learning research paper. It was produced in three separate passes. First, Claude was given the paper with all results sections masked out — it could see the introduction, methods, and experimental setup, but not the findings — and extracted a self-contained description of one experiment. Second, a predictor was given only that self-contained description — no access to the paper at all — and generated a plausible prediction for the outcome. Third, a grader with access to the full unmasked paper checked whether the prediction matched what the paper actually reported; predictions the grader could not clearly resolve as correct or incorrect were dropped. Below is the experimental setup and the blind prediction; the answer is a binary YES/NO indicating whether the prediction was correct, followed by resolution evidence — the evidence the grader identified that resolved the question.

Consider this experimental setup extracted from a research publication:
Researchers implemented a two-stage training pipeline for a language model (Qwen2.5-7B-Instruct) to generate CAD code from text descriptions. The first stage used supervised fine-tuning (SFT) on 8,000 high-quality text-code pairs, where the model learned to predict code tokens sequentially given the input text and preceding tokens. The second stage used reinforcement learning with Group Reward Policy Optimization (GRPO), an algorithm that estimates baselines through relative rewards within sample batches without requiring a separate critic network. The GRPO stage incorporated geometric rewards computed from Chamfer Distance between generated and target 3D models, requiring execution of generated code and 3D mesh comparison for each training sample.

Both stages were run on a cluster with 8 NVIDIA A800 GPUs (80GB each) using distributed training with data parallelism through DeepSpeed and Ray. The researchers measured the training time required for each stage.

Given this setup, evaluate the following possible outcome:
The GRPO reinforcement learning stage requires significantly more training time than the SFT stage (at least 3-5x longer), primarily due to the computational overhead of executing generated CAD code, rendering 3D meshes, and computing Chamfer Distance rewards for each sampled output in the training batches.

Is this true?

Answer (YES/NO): YES